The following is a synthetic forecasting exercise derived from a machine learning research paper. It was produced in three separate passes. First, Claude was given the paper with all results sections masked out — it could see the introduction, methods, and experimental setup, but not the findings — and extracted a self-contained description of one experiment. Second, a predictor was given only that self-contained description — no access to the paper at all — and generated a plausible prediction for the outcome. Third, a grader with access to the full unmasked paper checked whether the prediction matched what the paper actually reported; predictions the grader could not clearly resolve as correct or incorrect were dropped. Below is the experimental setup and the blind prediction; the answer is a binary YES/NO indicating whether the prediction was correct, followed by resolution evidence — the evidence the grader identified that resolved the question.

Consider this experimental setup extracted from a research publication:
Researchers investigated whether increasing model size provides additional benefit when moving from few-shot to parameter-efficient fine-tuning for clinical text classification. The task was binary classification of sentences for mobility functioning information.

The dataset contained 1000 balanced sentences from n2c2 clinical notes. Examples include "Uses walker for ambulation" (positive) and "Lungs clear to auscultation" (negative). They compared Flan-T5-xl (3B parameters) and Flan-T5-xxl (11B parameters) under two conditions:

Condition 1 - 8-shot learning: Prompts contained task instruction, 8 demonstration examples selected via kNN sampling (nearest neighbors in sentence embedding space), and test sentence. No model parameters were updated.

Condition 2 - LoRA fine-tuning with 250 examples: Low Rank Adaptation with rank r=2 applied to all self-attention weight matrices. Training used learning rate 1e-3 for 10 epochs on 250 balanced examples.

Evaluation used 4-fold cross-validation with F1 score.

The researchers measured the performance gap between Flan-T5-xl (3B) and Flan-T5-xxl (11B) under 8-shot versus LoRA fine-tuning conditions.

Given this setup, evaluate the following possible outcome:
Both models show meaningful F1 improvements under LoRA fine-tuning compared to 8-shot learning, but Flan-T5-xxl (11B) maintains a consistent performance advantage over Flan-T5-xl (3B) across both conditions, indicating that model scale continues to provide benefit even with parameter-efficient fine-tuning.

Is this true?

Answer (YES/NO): NO